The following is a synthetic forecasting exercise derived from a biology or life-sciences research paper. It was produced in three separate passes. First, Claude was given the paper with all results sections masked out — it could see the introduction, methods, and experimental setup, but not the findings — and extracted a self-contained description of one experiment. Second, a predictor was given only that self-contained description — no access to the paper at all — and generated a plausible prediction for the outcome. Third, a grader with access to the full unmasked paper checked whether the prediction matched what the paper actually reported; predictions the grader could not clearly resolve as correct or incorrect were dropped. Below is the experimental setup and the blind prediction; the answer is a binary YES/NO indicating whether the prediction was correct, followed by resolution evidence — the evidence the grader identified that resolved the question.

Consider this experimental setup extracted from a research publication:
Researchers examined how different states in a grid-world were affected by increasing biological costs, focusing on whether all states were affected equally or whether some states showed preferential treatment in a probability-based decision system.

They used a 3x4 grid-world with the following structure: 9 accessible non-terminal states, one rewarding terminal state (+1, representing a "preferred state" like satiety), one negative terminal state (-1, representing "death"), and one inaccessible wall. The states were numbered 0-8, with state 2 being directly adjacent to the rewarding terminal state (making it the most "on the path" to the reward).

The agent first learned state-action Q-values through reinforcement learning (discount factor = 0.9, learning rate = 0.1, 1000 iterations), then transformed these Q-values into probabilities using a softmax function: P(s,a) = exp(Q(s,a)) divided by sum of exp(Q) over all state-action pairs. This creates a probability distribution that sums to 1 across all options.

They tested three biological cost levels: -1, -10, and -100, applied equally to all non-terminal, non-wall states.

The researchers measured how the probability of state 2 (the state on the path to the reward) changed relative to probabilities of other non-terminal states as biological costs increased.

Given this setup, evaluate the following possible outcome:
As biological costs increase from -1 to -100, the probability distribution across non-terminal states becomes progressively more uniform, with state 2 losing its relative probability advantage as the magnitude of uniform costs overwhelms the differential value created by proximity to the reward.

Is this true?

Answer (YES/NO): NO